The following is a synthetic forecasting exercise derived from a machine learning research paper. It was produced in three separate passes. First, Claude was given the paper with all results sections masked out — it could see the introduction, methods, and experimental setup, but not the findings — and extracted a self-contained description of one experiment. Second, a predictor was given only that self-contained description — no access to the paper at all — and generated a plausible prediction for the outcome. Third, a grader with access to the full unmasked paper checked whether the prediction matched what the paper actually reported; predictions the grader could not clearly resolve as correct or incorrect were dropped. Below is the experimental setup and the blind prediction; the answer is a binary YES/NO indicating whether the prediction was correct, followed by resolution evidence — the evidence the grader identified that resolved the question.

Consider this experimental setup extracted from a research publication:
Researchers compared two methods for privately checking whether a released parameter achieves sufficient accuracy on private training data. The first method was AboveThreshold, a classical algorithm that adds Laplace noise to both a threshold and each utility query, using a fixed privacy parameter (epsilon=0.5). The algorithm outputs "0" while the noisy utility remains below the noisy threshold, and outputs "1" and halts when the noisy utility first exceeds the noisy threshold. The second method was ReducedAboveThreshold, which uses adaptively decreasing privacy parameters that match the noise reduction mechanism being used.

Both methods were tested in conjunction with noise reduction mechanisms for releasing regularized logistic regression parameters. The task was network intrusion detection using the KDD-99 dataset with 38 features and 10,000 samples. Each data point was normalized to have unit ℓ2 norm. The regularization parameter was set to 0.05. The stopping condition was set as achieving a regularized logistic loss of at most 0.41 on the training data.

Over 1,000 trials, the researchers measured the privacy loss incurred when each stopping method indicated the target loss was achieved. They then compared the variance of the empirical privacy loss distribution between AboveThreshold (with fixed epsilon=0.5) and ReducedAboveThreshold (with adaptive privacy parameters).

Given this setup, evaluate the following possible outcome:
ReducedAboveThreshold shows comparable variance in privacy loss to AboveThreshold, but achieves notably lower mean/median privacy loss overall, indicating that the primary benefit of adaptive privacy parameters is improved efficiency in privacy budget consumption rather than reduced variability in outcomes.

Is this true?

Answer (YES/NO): NO